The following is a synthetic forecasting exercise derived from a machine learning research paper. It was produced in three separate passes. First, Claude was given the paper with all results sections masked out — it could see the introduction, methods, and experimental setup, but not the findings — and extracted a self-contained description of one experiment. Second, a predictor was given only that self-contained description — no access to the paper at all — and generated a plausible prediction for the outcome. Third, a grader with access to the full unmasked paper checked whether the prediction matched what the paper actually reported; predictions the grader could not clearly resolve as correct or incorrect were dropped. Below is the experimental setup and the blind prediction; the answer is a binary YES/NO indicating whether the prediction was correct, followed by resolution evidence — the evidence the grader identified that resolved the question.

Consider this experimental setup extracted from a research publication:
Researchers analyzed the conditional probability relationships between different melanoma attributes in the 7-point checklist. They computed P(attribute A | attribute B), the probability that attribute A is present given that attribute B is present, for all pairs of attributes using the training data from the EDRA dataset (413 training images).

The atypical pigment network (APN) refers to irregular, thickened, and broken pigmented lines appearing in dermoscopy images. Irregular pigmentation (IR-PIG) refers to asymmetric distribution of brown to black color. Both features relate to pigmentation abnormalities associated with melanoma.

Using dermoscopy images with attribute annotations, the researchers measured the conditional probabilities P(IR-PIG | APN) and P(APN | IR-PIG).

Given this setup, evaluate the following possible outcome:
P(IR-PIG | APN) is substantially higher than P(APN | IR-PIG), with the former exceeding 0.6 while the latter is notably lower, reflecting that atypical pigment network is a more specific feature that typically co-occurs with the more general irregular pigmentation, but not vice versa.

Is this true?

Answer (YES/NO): NO